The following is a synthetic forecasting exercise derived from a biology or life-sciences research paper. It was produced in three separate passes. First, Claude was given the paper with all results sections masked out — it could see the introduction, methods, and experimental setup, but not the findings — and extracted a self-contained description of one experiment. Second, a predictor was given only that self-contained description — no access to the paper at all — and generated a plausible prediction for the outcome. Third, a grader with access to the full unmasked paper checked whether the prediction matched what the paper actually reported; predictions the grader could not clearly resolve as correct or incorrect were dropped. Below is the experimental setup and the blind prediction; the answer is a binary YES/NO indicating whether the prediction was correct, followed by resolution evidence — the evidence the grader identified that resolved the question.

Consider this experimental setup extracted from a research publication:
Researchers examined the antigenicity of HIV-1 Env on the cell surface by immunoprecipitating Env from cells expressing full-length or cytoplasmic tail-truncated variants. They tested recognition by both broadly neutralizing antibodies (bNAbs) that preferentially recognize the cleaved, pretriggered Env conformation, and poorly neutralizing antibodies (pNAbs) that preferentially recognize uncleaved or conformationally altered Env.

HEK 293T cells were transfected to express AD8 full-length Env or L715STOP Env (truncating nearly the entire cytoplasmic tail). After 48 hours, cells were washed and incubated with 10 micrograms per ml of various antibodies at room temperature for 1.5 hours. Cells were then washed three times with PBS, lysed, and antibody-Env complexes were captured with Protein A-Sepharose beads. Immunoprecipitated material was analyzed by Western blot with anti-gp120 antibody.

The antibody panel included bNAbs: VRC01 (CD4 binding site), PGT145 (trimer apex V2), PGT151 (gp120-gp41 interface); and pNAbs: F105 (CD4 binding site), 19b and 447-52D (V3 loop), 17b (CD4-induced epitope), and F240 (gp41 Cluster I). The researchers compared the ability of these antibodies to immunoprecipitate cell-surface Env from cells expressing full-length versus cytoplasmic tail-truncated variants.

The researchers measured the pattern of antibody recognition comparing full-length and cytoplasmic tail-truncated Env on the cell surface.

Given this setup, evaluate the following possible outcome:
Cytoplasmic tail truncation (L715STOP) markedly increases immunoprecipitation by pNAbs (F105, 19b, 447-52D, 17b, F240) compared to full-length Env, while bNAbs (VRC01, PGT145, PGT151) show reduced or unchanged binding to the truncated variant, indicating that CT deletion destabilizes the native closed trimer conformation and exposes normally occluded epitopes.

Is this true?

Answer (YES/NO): NO